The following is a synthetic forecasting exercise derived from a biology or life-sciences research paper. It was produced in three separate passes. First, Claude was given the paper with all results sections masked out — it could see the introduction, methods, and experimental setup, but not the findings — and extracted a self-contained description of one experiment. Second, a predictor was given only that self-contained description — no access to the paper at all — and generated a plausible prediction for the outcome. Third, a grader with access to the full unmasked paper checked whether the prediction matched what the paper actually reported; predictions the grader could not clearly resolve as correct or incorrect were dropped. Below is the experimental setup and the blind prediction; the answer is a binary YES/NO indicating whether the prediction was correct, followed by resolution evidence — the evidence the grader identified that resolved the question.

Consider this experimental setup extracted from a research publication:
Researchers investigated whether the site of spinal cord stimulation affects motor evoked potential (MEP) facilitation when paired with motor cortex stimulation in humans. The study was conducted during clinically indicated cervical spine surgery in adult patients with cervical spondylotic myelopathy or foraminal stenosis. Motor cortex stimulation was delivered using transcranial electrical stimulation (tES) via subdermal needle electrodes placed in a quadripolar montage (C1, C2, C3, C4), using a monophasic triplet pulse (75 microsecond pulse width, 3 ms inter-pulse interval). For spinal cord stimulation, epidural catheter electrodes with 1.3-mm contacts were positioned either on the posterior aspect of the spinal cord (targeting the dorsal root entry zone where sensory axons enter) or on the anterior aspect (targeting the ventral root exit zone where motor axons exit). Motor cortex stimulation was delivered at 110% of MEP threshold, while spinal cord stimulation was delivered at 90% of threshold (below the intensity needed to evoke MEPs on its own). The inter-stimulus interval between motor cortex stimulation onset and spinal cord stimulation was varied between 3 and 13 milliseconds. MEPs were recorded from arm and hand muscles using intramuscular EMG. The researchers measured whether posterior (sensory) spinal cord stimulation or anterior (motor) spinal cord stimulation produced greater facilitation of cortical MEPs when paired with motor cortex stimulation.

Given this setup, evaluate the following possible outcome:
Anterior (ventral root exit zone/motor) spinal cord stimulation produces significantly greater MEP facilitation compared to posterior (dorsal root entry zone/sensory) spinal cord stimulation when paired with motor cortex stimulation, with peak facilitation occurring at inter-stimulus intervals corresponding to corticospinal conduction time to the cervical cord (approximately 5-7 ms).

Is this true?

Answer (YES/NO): NO